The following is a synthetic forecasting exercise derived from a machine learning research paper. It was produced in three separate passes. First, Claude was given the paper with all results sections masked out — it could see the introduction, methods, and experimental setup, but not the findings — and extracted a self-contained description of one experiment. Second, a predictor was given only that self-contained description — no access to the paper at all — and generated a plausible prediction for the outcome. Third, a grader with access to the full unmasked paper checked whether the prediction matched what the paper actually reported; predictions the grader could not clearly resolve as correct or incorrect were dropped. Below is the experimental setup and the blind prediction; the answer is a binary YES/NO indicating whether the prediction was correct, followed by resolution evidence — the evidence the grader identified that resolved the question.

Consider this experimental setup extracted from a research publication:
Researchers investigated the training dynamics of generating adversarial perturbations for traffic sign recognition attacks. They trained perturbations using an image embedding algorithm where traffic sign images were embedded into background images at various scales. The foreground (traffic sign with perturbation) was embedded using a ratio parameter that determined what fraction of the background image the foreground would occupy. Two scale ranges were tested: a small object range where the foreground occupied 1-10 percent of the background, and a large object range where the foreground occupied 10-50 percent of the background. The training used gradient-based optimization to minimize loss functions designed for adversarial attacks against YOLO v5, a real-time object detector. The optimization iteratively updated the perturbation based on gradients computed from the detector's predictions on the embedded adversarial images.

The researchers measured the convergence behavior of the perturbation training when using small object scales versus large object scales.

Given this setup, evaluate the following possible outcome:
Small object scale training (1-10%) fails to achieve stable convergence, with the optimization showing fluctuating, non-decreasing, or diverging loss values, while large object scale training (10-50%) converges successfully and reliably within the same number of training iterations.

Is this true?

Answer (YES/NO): NO